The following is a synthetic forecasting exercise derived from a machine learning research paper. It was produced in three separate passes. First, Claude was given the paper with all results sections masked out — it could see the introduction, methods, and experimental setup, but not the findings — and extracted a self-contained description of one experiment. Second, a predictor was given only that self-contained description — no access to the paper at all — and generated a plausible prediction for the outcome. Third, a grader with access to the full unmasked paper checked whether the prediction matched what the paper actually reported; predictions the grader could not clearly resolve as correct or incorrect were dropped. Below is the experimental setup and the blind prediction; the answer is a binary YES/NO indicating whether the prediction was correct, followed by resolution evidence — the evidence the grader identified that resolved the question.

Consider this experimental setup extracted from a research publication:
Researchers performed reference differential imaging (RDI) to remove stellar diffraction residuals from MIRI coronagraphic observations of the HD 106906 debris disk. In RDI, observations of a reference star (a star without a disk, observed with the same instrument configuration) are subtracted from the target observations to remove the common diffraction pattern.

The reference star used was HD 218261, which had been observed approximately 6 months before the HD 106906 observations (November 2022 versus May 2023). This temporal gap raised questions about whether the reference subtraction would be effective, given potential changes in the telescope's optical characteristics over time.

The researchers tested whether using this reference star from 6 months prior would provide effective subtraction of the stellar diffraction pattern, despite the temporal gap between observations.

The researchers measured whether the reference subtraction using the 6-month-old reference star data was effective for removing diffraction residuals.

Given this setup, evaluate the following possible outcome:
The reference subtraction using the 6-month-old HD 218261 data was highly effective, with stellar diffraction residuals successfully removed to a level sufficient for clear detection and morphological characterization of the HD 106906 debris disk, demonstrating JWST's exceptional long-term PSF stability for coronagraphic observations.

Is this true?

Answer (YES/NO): YES